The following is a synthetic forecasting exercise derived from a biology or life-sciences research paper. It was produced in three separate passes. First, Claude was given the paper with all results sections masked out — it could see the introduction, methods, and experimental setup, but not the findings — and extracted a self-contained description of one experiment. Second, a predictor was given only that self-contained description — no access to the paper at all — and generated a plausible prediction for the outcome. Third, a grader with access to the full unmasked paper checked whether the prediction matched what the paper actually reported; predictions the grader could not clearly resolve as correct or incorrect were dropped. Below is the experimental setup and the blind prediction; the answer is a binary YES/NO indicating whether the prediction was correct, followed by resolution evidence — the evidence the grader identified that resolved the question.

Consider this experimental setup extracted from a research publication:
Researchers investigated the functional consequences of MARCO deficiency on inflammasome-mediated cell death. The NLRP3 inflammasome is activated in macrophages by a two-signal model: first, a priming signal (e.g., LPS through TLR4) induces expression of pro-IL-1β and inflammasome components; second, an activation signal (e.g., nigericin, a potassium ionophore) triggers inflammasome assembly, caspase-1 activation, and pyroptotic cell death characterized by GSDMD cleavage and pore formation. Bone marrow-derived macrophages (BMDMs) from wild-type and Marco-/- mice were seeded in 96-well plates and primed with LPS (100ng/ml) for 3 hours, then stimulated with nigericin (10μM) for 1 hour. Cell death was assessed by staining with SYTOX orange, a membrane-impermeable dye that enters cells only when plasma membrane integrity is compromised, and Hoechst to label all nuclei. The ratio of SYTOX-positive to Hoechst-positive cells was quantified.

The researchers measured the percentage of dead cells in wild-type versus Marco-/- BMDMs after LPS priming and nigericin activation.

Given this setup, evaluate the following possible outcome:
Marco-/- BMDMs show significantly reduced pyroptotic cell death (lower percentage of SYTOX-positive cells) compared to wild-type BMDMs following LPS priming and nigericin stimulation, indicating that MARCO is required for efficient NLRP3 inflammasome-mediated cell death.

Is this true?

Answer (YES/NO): NO